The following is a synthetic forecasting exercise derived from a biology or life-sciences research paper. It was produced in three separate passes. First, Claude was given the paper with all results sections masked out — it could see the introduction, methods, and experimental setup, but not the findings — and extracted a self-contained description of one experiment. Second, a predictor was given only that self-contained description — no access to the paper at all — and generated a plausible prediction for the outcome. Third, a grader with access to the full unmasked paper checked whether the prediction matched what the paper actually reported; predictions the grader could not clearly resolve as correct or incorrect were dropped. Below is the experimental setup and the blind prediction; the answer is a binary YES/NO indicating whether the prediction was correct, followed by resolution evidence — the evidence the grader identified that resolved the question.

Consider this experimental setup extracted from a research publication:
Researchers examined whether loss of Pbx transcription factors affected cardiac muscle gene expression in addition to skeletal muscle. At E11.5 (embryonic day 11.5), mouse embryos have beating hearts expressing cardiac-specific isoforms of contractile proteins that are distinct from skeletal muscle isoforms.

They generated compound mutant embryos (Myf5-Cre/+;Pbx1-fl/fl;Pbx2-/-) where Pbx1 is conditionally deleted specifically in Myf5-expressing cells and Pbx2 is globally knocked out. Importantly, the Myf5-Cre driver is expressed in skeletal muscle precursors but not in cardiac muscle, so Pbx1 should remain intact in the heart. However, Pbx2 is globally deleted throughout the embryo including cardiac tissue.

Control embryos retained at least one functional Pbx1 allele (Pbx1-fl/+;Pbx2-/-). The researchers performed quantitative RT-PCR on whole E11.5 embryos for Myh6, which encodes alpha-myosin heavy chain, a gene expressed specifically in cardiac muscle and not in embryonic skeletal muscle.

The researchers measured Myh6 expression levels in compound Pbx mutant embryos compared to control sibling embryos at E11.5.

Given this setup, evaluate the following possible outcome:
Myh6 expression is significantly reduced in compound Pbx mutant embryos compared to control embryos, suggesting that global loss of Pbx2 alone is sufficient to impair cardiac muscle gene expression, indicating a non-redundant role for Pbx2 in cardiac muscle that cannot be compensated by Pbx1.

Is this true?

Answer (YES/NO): NO